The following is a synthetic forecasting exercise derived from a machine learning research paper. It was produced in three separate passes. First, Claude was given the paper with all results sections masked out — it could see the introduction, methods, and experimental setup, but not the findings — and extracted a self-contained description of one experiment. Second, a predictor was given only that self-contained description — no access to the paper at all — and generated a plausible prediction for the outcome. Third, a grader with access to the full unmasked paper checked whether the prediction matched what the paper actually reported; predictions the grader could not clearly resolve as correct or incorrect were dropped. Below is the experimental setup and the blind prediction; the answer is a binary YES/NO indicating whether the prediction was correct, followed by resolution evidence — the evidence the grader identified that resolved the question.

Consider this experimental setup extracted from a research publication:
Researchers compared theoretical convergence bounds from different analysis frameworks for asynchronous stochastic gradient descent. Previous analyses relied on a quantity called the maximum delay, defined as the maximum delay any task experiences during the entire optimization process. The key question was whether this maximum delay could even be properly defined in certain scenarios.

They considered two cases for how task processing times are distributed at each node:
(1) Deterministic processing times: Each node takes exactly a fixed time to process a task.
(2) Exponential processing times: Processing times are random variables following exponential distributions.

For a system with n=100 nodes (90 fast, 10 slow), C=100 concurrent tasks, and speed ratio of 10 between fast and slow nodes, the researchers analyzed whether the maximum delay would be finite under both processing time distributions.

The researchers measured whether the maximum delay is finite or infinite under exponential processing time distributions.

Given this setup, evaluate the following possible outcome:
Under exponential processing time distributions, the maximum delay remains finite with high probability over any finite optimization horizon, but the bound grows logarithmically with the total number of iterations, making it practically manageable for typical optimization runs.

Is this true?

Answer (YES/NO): NO